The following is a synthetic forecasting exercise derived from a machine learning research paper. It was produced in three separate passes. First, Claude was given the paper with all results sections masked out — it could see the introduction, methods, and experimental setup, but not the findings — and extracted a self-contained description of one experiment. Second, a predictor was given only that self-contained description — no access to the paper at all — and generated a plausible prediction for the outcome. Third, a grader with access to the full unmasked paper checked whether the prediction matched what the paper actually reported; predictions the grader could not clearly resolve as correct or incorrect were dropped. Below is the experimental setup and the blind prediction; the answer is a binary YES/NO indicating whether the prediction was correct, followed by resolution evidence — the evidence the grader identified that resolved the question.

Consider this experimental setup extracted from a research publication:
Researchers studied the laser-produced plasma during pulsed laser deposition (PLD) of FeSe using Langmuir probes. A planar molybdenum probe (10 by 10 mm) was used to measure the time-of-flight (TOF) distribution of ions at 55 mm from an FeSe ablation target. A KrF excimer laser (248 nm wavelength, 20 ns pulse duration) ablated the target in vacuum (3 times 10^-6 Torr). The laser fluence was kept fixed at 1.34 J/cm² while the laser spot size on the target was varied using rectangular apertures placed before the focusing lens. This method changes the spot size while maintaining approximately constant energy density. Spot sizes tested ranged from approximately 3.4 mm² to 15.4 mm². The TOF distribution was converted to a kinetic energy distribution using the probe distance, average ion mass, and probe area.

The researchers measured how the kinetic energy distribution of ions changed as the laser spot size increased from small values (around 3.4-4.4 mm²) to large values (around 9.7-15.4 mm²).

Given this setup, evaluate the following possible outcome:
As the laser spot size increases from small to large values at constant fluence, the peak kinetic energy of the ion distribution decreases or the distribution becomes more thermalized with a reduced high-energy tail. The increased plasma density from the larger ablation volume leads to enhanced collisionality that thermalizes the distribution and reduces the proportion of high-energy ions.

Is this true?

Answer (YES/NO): NO